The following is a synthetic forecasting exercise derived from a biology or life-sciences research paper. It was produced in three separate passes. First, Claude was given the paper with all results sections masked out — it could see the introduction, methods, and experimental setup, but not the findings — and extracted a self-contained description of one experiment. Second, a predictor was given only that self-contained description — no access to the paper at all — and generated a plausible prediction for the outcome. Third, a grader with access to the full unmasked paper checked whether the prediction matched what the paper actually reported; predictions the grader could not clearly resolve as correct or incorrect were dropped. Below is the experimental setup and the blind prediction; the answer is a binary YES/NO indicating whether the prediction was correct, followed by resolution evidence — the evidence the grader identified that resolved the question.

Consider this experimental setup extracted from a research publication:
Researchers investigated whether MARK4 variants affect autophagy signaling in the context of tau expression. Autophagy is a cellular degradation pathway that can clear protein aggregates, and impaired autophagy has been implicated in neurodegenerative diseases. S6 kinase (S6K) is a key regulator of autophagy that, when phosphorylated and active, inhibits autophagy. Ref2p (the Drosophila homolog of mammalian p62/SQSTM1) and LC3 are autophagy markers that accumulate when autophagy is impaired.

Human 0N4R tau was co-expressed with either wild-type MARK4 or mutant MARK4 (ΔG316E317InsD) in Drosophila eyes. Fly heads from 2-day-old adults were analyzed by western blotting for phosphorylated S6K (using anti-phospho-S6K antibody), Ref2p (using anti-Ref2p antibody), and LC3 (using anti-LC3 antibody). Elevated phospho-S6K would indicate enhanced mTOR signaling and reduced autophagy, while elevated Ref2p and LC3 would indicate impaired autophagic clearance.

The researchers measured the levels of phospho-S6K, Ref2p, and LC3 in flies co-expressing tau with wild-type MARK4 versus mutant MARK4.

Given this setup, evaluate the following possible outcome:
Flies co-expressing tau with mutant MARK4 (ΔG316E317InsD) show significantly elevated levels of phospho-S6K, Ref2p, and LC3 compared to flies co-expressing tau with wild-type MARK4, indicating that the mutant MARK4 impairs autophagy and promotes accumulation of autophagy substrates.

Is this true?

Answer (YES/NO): NO